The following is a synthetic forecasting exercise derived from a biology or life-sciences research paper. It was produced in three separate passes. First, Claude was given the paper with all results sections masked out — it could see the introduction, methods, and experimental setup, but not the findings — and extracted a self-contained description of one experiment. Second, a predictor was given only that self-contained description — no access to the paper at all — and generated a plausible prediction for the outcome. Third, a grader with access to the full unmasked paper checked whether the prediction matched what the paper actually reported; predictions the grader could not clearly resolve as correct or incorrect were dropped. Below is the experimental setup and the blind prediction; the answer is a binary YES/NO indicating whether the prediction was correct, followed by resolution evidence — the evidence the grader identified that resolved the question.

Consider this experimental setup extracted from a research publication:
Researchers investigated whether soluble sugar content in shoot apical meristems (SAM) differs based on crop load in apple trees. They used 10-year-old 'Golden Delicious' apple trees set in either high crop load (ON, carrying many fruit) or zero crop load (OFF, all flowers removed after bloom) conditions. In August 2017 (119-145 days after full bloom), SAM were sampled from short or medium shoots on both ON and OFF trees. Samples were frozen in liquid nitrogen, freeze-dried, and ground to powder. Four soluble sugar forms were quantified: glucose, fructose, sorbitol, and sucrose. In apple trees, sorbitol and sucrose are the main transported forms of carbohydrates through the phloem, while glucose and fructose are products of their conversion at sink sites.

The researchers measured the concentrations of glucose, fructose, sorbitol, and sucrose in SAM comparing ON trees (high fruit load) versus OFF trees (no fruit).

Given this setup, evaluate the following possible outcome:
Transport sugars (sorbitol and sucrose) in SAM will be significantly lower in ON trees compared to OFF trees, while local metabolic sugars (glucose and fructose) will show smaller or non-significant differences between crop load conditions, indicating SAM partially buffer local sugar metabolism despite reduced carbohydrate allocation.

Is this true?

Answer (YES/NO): NO